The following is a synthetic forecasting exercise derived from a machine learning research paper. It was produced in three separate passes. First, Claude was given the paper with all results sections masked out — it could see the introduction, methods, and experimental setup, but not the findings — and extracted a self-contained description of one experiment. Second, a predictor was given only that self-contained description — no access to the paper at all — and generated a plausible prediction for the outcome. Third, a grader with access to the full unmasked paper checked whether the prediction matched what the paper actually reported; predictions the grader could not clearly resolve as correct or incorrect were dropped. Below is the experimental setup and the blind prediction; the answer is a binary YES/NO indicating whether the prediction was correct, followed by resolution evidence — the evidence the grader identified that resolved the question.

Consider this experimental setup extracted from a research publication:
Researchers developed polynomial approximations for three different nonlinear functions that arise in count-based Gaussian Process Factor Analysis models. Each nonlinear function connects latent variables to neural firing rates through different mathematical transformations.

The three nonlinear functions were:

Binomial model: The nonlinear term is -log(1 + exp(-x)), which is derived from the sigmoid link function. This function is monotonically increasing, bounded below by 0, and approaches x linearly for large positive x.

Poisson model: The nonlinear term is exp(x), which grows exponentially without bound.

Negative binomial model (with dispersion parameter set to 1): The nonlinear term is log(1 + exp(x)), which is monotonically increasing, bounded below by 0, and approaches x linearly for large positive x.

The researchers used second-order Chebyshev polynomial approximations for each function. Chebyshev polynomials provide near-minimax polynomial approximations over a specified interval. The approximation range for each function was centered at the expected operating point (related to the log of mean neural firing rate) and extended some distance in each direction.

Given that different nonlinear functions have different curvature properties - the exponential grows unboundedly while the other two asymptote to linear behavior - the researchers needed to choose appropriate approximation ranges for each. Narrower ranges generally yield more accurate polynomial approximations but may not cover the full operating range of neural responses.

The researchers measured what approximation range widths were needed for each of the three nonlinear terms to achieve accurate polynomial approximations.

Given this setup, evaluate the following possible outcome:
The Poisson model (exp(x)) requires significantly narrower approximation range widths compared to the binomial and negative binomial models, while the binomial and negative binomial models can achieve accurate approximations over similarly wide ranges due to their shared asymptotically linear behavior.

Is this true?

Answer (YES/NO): YES